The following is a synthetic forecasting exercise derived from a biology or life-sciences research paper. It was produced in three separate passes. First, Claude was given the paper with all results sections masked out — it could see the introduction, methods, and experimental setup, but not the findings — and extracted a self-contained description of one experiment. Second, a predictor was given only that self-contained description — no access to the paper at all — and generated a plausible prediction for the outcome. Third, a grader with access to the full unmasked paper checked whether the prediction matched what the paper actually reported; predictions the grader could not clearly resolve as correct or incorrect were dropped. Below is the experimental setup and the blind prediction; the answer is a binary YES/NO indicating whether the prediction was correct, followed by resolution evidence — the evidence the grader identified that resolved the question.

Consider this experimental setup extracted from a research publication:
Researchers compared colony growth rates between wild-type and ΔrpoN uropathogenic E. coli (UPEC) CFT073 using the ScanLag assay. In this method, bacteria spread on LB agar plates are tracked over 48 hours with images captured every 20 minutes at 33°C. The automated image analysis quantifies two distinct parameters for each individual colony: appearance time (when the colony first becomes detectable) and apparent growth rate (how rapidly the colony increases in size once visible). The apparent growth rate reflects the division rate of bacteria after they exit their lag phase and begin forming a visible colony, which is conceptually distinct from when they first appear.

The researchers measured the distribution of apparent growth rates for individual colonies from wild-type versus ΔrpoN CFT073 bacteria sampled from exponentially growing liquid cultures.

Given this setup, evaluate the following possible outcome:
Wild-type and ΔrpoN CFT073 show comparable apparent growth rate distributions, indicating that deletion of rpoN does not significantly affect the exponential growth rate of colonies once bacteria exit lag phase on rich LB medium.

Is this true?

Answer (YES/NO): NO